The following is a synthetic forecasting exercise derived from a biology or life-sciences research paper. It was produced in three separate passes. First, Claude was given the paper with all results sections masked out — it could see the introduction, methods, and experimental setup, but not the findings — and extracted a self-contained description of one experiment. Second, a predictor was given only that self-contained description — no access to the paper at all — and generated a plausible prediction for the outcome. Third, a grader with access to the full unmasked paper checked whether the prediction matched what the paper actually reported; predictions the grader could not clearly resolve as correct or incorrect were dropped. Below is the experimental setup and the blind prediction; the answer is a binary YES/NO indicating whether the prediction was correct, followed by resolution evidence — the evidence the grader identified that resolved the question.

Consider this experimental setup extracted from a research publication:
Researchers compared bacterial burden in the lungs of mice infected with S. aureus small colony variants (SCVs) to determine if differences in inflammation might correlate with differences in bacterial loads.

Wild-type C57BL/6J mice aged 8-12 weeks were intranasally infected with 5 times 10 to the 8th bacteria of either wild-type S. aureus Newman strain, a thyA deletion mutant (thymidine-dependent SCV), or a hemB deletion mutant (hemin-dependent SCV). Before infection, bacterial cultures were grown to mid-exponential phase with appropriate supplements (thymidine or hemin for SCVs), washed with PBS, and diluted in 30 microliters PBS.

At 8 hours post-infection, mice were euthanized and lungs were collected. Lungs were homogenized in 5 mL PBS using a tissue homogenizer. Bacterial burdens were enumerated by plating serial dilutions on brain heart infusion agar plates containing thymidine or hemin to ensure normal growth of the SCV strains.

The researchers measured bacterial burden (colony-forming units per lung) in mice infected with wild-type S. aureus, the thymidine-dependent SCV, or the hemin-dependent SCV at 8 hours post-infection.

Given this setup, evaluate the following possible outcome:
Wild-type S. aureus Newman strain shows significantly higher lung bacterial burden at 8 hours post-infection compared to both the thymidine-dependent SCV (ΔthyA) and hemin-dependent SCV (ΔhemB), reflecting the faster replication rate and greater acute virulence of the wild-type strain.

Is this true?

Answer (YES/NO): NO